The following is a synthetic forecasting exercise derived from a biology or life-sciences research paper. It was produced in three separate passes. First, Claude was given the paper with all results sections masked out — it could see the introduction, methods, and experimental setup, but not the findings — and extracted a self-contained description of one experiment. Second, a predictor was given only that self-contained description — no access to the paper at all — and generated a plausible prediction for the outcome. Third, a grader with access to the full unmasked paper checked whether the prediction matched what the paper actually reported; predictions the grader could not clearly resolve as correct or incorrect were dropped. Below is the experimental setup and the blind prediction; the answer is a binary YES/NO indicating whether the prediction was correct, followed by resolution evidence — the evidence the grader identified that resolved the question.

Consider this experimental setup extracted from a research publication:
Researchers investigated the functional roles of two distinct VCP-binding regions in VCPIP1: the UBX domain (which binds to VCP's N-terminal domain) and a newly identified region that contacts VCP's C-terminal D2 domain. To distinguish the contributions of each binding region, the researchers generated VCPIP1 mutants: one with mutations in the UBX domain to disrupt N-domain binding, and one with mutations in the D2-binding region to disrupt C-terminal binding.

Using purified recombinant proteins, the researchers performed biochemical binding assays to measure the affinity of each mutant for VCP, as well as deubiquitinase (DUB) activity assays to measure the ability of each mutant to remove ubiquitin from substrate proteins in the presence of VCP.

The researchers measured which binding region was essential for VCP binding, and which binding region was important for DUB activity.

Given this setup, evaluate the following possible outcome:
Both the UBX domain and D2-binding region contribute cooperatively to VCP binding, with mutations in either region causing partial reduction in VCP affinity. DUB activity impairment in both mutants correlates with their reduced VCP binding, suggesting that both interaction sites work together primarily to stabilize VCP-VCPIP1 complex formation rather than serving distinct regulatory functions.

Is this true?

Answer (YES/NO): NO